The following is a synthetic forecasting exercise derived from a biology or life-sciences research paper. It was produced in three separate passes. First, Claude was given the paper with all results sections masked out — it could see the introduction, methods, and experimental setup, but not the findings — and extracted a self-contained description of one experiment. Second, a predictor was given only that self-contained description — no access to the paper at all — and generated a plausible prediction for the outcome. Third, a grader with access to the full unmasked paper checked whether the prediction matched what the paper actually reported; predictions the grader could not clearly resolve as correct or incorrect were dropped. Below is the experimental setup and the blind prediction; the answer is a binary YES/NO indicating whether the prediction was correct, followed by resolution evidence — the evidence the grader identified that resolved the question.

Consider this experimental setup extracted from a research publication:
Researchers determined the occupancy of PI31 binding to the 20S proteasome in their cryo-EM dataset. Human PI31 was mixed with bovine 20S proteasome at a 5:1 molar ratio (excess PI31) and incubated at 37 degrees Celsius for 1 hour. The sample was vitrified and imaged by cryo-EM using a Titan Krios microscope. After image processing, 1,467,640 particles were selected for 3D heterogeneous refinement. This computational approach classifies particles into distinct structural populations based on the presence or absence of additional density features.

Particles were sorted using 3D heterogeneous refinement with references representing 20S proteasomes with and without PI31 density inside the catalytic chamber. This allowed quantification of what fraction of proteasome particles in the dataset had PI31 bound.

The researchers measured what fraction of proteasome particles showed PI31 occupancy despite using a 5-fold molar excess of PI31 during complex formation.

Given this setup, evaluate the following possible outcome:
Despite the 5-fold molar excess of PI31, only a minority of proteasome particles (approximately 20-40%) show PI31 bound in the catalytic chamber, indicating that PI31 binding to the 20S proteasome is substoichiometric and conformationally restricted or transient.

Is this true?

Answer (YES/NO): YES